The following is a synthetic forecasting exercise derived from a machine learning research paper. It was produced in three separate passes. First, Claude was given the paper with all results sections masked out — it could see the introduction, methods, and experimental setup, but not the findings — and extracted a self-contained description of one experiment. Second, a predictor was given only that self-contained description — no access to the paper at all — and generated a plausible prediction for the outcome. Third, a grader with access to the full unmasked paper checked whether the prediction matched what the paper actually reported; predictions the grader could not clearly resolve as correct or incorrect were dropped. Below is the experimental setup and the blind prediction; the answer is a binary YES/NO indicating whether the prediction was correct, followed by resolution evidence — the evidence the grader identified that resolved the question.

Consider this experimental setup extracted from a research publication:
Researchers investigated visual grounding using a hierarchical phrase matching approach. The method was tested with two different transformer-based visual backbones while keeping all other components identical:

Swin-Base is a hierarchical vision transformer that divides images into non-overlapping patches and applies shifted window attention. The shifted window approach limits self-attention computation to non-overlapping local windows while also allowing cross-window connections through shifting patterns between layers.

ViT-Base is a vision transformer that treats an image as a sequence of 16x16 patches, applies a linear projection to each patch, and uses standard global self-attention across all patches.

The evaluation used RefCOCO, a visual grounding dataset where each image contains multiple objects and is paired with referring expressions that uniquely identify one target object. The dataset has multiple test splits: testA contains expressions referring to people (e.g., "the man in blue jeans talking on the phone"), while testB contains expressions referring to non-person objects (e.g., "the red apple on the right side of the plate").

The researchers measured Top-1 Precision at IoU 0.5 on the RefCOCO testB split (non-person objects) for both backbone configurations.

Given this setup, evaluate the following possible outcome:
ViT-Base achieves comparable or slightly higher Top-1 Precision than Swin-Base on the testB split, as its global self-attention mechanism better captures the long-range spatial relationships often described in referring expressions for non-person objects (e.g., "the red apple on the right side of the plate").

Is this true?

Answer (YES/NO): NO